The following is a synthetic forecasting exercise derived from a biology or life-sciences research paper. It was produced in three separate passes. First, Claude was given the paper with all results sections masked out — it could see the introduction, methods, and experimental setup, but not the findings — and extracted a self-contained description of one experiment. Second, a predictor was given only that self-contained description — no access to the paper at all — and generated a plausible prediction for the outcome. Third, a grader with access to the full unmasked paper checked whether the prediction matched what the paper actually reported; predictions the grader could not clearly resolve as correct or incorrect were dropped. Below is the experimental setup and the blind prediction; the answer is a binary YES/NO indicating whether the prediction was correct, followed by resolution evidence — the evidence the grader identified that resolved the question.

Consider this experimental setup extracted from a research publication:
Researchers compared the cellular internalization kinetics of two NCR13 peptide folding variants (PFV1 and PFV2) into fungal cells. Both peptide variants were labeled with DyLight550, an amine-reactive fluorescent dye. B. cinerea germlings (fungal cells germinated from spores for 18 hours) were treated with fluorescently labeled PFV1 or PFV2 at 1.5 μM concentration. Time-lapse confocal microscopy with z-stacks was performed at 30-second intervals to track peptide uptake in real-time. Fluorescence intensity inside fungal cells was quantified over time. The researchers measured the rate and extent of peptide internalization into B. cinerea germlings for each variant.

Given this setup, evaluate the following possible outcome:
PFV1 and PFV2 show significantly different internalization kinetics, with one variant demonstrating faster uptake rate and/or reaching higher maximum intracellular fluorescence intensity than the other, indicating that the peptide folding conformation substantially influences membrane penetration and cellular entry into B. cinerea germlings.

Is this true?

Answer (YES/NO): YES